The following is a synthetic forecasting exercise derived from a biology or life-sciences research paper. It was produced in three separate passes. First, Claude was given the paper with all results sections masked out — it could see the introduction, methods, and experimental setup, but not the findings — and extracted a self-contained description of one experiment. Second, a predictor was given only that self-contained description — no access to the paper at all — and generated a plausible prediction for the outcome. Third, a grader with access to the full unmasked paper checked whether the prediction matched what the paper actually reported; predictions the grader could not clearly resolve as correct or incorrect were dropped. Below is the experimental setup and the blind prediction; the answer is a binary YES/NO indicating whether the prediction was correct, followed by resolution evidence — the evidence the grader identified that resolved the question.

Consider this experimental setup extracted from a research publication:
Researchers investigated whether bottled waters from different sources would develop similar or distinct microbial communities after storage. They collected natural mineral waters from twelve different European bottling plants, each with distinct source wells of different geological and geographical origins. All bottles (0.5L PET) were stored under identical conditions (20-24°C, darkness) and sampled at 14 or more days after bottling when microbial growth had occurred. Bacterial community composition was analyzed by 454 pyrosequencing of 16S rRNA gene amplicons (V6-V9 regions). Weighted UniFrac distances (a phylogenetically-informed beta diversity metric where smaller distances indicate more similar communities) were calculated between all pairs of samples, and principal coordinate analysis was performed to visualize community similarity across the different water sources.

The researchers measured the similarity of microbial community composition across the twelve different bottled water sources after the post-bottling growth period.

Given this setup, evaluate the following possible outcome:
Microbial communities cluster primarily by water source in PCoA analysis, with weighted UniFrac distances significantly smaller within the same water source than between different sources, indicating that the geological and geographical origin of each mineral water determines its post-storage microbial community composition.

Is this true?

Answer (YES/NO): NO